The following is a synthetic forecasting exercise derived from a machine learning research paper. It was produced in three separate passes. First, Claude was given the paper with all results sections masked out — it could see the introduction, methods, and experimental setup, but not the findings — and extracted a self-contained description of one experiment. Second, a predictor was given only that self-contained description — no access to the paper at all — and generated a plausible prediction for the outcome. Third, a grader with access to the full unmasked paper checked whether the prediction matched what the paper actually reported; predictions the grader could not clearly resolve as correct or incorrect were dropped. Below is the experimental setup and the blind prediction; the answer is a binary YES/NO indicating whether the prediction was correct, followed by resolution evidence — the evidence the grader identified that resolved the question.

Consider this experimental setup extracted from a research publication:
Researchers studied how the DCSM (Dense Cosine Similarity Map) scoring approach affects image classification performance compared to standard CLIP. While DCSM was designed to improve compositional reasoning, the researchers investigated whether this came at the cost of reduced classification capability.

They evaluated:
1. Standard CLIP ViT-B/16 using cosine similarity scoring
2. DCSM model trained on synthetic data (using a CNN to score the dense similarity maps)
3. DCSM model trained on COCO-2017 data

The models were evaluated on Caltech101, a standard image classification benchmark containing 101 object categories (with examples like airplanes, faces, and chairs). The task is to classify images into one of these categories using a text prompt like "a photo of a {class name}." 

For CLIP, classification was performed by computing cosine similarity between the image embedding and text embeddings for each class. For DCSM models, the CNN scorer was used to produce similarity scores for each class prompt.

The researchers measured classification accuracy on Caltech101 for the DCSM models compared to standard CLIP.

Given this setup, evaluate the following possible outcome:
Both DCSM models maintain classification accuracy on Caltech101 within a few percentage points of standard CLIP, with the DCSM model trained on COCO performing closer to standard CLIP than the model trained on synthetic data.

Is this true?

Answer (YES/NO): YES